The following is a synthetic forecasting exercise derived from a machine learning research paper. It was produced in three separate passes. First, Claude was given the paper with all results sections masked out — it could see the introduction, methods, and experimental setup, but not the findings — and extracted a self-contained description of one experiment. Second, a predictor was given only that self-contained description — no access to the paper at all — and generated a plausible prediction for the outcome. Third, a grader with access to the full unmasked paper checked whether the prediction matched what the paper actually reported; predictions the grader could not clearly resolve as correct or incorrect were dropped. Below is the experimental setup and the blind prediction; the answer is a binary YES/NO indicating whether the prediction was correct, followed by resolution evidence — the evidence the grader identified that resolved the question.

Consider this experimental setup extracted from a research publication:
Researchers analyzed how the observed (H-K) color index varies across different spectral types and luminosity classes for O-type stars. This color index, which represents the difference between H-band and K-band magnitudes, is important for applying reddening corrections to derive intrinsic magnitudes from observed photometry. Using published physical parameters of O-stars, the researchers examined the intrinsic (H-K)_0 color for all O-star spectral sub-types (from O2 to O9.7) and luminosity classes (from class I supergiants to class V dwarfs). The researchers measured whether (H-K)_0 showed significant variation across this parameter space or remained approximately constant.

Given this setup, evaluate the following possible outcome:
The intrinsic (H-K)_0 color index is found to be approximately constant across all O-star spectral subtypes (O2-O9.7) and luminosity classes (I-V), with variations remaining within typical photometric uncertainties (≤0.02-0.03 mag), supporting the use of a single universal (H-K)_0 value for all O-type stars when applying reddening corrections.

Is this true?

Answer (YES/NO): YES